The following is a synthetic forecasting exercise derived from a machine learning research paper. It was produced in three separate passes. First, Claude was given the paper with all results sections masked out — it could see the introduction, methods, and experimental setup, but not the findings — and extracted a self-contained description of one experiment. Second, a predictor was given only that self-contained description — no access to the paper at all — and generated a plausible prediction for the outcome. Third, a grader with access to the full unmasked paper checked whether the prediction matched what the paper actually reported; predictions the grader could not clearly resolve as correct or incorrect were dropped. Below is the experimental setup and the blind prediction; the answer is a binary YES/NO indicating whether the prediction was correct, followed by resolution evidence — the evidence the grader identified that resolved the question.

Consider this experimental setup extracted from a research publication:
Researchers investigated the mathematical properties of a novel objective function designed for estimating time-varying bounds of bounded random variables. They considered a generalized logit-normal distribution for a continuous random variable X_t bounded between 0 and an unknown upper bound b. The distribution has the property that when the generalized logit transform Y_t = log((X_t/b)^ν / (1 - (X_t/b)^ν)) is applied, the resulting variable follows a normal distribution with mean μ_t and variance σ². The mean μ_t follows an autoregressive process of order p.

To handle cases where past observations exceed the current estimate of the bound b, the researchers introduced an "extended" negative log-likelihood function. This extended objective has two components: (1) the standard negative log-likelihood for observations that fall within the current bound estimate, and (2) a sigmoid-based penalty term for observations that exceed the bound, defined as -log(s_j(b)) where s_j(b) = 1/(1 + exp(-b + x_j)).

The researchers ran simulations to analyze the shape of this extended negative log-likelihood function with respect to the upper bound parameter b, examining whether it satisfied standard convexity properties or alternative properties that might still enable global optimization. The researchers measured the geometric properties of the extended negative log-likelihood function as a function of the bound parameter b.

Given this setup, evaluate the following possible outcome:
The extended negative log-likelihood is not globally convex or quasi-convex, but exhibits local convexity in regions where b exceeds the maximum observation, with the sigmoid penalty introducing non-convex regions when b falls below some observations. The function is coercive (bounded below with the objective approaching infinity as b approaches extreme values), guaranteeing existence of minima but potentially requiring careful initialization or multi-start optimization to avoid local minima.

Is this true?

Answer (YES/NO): NO